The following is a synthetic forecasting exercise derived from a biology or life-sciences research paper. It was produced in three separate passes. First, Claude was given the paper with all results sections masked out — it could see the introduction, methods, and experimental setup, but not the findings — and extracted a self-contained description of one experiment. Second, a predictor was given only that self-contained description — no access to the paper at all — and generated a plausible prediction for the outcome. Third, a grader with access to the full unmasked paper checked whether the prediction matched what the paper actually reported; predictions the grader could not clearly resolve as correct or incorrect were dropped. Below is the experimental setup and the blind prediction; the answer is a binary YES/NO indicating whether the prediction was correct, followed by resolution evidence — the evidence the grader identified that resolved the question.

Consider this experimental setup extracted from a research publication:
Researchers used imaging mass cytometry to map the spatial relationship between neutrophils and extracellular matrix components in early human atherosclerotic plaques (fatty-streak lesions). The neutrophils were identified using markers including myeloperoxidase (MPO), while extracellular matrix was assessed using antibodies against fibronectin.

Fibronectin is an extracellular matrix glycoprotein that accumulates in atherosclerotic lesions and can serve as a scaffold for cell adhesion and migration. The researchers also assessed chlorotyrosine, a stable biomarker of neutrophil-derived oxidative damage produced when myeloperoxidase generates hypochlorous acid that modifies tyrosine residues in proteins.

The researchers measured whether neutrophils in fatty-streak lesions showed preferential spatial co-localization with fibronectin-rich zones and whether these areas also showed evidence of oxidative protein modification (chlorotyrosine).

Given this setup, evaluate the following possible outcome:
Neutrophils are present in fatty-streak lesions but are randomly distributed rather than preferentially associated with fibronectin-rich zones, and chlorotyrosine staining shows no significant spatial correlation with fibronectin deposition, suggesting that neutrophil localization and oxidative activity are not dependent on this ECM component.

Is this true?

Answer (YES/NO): NO